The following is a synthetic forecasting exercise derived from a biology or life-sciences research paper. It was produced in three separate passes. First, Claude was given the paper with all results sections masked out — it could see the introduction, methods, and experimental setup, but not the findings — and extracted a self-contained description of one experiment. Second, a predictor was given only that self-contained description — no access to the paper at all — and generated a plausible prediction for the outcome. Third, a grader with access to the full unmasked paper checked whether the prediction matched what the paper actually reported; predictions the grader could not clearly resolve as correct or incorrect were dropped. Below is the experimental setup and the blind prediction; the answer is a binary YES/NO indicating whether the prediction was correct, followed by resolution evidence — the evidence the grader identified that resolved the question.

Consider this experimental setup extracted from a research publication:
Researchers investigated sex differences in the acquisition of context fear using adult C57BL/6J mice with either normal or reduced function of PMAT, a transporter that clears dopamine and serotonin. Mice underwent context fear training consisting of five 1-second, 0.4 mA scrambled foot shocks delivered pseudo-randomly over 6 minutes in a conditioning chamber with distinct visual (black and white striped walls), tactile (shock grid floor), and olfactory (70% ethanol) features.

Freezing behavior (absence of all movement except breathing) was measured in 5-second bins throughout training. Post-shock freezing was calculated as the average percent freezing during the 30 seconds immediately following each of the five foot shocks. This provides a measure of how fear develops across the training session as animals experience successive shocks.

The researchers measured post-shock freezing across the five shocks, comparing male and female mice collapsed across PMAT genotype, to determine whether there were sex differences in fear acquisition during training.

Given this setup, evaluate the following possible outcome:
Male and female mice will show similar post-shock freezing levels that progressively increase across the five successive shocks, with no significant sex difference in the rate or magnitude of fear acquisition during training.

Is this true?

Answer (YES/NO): NO